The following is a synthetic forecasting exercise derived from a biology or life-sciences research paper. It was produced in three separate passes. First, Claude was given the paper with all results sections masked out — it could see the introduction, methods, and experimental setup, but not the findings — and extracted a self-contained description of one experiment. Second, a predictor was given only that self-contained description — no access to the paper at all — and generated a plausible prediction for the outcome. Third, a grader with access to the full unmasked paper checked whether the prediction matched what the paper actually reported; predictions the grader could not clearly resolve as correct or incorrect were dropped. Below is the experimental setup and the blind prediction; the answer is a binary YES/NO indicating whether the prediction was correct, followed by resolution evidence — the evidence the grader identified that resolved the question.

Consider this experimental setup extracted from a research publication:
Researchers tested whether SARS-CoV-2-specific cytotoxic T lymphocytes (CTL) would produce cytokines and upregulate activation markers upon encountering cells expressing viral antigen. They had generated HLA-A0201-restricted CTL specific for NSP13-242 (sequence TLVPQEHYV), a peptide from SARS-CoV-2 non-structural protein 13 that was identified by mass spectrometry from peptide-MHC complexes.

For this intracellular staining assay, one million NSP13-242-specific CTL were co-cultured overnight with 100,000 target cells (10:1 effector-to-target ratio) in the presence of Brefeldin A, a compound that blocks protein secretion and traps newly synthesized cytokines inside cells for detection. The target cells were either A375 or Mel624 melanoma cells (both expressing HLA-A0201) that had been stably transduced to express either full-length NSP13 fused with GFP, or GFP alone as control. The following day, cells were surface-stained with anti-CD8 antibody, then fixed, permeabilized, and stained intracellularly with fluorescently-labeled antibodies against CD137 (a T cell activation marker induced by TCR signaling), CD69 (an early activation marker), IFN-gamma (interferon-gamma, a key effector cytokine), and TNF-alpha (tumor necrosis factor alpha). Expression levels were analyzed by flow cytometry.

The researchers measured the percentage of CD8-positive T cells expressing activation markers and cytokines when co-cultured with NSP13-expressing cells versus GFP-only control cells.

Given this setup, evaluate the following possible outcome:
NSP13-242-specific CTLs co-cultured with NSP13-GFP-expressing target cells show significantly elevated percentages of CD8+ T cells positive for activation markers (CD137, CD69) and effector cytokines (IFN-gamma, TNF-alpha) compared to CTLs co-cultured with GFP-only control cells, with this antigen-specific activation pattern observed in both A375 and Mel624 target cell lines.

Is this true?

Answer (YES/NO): YES